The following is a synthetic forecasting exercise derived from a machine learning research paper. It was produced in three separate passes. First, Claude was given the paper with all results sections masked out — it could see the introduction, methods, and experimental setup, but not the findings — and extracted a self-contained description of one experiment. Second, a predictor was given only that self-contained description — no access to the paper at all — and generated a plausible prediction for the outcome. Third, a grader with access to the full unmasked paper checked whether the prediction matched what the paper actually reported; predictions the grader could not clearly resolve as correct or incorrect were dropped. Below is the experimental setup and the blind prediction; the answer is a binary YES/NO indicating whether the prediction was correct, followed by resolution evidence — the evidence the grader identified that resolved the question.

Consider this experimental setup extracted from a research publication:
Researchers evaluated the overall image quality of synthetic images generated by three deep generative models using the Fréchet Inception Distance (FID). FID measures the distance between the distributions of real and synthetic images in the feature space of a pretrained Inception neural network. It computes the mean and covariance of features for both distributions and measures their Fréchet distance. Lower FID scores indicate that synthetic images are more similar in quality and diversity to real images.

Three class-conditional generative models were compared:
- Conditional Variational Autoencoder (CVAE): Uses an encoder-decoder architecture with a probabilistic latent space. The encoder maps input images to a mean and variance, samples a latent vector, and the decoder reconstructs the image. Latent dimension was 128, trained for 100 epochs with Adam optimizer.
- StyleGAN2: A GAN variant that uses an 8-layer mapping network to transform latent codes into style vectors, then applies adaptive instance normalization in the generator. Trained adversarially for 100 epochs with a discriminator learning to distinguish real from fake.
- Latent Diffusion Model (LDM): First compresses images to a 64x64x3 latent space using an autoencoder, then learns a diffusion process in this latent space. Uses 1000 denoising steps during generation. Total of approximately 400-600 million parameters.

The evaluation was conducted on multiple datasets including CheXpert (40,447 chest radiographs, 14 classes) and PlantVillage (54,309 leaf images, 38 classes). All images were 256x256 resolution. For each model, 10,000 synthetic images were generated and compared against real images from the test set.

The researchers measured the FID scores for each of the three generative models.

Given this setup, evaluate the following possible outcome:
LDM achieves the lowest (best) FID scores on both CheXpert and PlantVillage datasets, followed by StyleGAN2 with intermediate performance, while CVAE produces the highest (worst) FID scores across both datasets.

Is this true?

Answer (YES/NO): NO